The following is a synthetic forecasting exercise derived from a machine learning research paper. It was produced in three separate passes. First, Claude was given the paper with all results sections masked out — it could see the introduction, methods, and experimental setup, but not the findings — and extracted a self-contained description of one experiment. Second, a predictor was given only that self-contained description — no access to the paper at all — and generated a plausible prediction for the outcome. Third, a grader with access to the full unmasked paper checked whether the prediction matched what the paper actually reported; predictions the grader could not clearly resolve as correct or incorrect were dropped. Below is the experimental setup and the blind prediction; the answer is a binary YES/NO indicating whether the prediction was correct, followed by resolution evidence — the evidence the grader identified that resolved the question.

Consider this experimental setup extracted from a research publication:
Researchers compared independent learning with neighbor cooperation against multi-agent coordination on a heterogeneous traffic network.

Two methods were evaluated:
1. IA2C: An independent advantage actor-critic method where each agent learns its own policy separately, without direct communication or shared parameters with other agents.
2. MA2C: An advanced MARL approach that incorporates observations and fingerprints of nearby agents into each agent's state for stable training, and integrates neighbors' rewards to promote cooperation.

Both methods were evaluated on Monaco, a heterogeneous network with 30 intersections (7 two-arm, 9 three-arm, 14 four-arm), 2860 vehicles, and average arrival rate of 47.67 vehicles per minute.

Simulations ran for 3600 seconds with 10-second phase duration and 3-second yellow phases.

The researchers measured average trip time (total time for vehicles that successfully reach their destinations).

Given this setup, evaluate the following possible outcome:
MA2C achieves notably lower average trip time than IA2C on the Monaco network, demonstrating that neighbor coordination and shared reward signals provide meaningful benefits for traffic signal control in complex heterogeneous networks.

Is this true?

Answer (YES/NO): NO